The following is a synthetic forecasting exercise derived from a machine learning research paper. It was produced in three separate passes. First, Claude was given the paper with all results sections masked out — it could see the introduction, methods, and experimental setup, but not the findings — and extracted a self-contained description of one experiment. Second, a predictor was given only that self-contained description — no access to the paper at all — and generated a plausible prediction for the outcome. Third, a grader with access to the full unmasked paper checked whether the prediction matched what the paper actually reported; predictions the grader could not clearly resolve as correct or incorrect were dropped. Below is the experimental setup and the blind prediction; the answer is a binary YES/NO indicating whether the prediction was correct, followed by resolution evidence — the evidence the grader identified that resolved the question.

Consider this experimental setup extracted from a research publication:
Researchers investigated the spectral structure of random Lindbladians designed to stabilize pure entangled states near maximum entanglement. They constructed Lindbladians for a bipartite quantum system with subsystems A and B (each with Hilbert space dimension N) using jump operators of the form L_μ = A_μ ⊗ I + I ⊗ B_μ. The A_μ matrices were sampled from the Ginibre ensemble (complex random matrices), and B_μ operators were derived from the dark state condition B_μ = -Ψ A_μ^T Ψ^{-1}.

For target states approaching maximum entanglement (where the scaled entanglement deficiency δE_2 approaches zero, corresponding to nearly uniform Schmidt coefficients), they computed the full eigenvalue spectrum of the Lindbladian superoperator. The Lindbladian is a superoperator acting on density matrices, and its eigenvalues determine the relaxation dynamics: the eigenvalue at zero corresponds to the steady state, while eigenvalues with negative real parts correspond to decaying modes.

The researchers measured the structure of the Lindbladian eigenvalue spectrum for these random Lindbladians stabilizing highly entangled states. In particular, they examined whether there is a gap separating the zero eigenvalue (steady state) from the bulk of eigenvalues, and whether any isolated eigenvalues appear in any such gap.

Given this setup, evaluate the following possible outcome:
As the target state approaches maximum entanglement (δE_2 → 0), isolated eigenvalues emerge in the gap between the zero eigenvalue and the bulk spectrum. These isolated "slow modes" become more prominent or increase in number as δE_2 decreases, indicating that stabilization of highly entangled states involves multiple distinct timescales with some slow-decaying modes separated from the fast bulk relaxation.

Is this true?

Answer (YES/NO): NO